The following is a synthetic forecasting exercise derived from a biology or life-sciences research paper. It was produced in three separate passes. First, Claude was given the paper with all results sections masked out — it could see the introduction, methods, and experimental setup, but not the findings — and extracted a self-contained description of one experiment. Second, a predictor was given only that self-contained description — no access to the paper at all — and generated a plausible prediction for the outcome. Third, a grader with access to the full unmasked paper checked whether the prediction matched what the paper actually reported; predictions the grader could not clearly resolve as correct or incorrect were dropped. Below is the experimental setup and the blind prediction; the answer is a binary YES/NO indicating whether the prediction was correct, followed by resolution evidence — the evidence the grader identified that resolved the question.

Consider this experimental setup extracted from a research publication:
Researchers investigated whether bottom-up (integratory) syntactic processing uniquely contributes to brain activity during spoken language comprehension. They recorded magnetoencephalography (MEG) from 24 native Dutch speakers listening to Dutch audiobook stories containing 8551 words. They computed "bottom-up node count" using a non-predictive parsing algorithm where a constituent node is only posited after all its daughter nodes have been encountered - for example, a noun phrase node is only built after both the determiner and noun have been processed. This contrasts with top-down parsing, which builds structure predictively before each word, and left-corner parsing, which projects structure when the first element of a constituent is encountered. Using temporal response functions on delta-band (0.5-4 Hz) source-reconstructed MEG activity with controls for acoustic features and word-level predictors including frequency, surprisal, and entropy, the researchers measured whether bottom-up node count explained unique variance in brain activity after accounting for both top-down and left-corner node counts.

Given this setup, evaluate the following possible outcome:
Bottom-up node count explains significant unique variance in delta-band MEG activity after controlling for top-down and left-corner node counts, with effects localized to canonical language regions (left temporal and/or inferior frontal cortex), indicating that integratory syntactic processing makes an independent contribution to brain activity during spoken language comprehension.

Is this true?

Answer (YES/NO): NO